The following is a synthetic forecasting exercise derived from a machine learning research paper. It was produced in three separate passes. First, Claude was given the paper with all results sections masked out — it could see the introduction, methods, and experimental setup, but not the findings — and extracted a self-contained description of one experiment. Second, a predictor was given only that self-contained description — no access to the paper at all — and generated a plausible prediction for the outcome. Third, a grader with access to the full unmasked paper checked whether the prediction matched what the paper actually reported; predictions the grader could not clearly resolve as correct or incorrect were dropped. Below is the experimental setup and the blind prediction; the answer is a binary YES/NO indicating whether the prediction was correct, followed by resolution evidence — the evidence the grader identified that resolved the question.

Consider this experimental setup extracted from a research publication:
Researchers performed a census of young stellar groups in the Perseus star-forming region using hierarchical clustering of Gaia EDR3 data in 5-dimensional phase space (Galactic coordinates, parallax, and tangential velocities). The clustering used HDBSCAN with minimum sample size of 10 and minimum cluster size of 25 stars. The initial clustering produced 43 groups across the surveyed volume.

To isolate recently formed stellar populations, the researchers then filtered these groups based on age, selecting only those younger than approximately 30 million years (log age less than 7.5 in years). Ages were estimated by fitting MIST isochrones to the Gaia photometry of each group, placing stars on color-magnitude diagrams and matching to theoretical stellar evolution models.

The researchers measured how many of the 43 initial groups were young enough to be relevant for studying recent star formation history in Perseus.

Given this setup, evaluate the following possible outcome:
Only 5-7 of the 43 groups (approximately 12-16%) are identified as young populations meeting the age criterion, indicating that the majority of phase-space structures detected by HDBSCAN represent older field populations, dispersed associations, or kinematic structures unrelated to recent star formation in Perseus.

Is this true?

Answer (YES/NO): NO